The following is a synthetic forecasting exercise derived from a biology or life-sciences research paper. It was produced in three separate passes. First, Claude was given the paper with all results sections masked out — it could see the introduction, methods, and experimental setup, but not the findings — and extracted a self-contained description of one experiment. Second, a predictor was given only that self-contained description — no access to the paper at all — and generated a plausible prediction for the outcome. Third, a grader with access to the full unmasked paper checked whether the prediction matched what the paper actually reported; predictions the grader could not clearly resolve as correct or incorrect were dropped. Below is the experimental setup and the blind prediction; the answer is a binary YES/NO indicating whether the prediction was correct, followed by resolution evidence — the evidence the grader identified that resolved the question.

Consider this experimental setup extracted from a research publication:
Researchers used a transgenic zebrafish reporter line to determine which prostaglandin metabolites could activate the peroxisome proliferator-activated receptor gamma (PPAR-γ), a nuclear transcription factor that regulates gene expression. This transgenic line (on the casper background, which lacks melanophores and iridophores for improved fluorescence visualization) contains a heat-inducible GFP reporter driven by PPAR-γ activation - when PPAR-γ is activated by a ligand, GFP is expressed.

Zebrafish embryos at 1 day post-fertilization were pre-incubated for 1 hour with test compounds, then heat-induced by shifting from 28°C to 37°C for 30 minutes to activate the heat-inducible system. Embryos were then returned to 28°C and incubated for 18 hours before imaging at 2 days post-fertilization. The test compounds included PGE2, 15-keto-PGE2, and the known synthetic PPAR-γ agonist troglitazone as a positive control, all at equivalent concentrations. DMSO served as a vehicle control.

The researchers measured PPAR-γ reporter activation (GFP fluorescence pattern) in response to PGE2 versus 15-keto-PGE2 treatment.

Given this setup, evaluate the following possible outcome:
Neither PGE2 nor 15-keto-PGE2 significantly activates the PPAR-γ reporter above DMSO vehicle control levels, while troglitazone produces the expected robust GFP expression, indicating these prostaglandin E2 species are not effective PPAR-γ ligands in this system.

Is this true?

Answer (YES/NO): NO